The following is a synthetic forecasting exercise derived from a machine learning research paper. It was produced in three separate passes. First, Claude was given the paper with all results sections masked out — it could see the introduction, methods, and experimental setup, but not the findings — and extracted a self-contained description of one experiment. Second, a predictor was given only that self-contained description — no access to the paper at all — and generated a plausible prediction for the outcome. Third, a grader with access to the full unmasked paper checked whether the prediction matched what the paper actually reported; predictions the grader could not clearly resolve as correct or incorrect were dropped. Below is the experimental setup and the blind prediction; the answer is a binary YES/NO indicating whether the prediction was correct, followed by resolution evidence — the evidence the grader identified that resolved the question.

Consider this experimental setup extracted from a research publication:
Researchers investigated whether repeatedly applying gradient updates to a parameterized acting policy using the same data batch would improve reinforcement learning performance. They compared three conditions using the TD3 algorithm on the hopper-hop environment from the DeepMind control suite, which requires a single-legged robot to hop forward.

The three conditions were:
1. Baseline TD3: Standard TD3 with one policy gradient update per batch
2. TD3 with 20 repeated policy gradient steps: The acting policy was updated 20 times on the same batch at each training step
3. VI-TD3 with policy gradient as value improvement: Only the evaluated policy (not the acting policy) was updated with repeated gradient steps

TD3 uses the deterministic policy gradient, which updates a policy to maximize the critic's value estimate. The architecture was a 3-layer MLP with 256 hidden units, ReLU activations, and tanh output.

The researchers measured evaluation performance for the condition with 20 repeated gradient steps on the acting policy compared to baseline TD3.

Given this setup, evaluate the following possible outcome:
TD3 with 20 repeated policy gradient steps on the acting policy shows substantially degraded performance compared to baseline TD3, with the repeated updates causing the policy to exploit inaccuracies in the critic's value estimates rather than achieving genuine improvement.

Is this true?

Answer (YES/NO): NO